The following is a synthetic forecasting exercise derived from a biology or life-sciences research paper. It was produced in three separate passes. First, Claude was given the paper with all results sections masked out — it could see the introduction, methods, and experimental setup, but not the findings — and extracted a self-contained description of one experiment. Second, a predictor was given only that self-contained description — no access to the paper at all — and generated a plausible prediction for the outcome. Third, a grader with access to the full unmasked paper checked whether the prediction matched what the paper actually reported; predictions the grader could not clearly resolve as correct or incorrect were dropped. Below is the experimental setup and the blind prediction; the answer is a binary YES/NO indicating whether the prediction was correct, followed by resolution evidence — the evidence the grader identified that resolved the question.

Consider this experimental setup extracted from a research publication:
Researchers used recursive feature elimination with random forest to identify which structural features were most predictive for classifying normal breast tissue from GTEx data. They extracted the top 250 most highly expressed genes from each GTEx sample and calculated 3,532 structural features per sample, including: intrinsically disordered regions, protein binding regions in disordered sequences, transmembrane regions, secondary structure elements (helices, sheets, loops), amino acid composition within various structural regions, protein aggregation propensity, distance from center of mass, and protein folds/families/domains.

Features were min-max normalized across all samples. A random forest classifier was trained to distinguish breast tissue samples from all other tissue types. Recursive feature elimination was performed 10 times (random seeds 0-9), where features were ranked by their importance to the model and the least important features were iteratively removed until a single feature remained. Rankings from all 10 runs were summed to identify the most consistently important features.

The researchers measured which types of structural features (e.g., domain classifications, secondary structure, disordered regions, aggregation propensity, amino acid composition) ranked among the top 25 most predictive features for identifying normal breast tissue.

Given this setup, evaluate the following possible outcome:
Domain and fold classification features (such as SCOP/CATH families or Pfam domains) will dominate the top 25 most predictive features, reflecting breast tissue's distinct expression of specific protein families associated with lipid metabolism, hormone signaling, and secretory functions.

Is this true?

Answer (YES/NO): NO